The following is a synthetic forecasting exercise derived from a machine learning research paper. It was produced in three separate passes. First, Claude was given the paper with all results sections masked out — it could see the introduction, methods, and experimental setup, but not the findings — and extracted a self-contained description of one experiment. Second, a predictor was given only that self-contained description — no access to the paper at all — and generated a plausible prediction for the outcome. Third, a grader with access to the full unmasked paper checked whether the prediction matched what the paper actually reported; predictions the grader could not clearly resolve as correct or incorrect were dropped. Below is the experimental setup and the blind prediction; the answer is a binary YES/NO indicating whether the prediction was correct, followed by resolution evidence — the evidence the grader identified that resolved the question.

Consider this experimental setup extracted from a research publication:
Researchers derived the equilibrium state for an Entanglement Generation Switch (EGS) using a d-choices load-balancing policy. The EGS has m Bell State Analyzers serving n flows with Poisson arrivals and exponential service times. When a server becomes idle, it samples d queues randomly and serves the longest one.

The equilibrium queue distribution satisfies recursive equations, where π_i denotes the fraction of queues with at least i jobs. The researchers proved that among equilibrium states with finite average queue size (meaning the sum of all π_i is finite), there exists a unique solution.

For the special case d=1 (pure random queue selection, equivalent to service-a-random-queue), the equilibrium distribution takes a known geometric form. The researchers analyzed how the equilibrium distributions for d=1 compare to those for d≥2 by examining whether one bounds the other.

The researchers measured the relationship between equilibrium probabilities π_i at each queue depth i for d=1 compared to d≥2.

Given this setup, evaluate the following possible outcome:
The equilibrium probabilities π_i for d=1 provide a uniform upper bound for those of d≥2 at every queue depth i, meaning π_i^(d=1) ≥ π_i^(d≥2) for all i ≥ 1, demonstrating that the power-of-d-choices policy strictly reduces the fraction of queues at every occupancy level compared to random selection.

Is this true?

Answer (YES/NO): YES